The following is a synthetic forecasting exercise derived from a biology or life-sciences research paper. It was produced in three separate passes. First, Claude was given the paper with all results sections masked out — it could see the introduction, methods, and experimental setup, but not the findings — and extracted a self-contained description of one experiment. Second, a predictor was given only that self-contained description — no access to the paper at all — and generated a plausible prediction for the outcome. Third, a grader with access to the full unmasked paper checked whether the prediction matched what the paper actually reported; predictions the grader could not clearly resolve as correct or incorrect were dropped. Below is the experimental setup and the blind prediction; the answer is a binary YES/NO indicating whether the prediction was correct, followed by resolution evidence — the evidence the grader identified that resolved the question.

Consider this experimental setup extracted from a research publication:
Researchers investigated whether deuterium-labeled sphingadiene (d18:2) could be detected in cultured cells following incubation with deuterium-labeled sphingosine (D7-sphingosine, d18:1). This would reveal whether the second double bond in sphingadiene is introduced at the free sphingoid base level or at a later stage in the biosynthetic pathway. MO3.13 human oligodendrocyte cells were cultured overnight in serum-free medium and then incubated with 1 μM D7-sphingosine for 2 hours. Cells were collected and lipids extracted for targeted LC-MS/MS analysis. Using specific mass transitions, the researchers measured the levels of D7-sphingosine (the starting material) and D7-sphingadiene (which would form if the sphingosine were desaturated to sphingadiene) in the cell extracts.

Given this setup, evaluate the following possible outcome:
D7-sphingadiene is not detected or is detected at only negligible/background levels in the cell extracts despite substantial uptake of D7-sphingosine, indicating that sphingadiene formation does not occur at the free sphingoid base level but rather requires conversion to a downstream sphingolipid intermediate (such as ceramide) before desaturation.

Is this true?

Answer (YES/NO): YES